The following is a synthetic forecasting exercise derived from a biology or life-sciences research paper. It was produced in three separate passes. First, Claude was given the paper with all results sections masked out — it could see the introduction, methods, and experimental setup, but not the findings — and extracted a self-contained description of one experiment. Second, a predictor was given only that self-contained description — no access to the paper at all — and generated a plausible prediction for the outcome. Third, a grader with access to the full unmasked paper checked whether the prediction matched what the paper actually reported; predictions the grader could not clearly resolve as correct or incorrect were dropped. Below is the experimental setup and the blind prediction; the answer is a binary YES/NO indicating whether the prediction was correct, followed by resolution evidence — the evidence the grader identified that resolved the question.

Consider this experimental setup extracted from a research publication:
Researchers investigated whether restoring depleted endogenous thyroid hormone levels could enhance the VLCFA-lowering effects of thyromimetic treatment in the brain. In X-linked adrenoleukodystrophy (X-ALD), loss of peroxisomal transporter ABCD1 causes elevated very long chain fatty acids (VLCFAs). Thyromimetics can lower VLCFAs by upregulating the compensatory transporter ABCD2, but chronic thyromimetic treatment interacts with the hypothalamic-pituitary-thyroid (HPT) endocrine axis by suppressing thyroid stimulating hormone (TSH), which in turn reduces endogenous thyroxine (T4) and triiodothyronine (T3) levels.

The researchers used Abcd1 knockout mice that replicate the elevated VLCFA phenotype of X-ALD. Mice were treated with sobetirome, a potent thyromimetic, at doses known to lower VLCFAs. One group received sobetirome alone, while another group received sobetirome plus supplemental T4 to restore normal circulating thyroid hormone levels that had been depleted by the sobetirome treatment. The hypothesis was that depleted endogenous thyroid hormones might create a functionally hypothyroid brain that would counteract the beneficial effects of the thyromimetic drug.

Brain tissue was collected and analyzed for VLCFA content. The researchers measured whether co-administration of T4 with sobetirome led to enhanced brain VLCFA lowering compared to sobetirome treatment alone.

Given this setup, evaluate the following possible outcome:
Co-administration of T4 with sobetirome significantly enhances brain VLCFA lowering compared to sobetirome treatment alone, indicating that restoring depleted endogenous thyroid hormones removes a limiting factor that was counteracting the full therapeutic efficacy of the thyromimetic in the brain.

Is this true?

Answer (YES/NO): NO